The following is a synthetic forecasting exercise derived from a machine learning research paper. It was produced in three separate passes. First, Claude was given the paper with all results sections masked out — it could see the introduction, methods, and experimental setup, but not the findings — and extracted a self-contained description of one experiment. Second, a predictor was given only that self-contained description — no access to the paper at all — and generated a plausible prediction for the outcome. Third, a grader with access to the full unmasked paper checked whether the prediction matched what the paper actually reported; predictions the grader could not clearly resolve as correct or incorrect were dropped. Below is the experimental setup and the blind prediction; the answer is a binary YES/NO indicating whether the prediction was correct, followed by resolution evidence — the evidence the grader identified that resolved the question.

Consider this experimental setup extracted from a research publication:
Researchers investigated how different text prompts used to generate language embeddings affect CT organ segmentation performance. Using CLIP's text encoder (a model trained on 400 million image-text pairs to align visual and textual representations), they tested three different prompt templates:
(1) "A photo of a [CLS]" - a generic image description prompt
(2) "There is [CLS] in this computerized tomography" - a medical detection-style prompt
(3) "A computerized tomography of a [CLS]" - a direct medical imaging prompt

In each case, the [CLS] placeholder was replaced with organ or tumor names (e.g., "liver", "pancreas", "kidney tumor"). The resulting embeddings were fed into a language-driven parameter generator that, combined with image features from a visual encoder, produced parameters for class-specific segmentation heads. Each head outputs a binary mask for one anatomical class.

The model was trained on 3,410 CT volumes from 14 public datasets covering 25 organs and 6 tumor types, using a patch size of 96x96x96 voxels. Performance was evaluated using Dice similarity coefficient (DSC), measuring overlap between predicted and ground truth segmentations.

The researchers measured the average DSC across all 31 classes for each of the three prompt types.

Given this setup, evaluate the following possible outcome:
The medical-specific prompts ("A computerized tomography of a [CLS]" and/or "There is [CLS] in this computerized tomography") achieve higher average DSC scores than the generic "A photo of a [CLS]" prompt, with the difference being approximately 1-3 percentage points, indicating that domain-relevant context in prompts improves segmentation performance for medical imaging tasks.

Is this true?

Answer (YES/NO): YES